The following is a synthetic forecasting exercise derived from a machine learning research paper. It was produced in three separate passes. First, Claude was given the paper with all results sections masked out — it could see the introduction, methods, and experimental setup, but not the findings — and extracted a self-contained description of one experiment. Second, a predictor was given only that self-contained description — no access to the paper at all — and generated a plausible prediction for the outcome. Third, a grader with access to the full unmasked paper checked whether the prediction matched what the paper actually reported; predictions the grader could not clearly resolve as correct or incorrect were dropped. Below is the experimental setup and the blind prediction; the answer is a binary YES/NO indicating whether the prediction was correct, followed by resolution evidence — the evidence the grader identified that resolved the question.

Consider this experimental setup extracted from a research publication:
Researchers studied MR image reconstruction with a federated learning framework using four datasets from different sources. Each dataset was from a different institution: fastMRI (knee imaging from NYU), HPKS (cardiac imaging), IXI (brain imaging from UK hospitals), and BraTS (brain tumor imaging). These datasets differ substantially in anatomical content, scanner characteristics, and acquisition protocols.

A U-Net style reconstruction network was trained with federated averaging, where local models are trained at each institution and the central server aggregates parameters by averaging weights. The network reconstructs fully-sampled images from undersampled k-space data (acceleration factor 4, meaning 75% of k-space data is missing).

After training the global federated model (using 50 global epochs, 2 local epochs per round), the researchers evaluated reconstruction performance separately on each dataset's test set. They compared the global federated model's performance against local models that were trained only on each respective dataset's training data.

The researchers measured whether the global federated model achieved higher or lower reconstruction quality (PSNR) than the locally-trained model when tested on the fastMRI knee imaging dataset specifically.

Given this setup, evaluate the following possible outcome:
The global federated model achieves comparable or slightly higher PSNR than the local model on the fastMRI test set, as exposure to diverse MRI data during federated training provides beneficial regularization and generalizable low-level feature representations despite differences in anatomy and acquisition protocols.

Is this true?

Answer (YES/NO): NO